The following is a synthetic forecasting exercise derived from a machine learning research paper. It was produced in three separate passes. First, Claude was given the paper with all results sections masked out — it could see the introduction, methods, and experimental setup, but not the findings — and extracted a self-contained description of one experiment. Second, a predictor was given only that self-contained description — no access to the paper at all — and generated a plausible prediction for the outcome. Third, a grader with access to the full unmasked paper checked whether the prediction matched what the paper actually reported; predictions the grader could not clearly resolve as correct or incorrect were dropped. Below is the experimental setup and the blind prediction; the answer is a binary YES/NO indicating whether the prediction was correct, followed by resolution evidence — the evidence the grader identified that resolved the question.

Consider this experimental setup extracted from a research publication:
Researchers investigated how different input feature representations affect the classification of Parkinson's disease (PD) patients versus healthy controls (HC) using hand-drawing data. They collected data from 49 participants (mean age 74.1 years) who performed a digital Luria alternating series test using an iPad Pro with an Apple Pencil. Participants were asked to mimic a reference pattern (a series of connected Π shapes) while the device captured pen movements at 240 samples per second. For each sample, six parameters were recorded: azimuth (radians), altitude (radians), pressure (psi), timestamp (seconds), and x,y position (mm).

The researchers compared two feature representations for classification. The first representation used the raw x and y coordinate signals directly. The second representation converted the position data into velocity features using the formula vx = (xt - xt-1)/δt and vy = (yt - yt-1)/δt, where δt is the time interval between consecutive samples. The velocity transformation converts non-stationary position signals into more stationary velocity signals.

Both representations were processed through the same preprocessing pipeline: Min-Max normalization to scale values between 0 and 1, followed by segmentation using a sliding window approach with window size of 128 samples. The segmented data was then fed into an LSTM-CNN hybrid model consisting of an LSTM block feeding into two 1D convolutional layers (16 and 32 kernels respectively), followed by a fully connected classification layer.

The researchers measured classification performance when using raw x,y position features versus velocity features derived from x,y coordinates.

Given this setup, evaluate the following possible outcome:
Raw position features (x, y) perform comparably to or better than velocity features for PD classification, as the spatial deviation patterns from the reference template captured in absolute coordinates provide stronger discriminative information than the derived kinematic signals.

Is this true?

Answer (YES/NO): NO